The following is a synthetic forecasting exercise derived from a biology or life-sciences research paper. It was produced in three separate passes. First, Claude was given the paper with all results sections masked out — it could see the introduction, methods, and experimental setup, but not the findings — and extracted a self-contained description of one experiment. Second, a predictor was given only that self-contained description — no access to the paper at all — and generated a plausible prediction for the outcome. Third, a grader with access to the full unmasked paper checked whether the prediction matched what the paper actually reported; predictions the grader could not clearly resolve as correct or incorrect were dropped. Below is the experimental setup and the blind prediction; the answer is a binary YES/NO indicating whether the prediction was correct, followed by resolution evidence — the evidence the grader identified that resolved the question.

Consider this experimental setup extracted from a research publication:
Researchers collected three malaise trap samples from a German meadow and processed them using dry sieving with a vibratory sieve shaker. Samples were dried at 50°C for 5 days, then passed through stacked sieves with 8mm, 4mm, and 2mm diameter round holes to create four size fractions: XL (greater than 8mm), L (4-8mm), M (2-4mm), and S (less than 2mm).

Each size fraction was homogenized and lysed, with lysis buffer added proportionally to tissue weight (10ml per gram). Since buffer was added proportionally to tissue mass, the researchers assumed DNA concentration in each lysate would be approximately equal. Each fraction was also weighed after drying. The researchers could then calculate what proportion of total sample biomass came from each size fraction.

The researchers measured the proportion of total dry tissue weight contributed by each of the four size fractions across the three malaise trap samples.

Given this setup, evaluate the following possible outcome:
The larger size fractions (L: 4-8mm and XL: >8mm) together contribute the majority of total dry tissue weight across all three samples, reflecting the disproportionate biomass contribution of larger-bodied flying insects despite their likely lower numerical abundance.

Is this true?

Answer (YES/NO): YES